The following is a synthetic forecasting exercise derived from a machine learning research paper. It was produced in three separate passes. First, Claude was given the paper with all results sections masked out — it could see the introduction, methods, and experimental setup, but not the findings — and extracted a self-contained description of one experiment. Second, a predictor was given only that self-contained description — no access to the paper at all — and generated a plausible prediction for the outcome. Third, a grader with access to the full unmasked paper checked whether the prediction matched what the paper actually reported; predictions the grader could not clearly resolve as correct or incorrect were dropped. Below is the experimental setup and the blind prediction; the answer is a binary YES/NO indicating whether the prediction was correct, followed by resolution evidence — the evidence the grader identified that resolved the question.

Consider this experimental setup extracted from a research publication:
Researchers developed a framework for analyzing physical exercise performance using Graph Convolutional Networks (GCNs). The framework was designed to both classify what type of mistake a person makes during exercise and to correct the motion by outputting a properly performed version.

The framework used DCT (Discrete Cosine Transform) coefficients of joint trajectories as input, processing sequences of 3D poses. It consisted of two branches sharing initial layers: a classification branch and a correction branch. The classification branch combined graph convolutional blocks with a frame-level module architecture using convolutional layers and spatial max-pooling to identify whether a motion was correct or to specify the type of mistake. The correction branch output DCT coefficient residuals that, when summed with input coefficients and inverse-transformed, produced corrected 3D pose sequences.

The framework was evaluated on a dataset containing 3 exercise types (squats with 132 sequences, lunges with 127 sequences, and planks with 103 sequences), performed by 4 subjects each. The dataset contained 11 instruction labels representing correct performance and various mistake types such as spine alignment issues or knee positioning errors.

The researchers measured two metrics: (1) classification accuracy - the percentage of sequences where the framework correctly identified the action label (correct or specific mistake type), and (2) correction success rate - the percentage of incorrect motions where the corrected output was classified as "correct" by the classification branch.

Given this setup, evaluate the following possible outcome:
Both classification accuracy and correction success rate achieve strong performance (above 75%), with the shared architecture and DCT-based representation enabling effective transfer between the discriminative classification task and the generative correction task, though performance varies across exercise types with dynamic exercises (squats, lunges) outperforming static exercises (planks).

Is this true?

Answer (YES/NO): NO